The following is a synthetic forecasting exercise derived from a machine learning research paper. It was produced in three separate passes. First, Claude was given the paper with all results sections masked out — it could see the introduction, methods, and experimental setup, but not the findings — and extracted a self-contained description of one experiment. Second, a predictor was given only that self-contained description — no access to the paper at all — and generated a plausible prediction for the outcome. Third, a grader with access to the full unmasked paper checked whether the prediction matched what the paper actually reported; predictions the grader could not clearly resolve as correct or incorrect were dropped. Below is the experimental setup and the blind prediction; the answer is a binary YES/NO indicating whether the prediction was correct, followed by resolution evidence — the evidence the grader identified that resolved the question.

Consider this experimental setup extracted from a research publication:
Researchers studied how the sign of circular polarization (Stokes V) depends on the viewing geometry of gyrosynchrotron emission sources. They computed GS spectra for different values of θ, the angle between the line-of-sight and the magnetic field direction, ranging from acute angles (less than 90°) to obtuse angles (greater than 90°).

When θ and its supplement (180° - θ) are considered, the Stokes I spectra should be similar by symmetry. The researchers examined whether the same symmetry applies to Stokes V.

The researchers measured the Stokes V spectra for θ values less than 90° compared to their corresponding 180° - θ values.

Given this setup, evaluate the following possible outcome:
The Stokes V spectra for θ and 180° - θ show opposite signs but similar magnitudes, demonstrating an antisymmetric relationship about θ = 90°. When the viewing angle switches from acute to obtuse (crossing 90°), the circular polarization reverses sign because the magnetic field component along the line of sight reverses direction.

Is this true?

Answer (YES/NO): YES